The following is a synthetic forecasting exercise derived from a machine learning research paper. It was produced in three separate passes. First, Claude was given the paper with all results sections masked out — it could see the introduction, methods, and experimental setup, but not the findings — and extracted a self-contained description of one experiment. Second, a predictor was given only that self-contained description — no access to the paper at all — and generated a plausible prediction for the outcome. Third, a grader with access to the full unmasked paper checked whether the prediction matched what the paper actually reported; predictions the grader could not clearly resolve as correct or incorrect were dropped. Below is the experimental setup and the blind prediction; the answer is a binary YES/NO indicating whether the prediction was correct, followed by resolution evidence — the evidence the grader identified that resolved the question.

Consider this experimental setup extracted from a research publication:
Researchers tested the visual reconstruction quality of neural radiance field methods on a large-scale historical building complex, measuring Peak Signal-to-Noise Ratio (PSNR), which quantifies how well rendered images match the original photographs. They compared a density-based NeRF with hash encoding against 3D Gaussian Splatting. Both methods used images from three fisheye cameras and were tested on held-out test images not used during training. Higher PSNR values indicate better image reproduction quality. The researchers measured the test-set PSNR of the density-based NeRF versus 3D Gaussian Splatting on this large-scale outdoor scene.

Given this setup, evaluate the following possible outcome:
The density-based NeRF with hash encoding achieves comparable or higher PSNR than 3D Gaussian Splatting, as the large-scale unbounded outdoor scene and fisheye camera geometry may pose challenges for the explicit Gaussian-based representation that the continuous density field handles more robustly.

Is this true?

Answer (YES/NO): YES